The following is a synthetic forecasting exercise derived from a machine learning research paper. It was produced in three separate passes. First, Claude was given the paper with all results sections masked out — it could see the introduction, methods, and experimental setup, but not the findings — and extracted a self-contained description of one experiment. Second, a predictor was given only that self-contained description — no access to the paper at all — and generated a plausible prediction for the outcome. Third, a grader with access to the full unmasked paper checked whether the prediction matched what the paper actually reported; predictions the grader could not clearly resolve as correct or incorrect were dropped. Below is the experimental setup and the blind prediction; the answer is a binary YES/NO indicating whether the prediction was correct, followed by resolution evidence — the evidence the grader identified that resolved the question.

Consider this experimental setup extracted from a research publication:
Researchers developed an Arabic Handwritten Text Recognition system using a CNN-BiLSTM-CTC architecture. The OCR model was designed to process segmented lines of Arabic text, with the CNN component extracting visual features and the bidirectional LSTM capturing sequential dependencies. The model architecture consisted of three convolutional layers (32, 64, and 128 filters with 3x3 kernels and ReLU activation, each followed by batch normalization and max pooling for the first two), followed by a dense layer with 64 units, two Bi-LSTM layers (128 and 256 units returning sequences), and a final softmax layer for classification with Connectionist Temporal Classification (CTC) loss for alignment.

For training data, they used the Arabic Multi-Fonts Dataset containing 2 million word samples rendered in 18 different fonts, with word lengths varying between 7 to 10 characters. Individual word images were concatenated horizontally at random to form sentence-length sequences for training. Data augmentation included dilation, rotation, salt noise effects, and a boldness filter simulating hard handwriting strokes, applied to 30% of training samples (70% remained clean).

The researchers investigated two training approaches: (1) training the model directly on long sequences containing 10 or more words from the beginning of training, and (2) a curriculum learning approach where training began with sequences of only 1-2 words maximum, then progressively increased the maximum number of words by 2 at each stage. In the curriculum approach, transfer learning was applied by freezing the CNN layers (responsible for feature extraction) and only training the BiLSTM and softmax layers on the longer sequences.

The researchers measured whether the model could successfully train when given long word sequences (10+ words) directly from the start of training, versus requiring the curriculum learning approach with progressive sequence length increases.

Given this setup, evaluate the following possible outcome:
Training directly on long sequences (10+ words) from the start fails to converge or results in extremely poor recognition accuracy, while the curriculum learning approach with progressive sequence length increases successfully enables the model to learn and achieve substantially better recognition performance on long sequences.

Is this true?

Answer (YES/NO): YES